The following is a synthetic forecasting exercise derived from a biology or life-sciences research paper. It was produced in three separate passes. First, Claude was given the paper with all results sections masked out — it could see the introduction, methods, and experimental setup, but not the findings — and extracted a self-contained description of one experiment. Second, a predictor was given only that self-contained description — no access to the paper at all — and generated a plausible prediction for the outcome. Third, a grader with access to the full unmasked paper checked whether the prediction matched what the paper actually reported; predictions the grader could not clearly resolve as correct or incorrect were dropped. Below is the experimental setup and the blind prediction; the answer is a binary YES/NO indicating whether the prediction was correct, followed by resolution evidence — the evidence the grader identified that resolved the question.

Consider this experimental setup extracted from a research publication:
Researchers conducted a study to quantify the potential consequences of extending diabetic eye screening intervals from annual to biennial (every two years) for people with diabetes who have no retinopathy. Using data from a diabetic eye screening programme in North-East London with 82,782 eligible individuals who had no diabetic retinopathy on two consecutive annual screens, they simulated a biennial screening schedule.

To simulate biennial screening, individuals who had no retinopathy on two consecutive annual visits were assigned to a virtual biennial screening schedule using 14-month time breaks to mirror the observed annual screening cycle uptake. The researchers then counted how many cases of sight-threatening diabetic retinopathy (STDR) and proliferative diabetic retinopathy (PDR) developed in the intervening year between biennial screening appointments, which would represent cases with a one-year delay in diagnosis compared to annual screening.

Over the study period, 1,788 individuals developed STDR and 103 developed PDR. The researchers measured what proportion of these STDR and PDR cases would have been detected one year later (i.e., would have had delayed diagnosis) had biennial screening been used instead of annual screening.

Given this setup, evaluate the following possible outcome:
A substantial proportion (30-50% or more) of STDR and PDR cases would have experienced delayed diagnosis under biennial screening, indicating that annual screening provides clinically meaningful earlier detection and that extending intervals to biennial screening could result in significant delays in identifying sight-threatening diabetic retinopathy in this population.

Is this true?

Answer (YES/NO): YES